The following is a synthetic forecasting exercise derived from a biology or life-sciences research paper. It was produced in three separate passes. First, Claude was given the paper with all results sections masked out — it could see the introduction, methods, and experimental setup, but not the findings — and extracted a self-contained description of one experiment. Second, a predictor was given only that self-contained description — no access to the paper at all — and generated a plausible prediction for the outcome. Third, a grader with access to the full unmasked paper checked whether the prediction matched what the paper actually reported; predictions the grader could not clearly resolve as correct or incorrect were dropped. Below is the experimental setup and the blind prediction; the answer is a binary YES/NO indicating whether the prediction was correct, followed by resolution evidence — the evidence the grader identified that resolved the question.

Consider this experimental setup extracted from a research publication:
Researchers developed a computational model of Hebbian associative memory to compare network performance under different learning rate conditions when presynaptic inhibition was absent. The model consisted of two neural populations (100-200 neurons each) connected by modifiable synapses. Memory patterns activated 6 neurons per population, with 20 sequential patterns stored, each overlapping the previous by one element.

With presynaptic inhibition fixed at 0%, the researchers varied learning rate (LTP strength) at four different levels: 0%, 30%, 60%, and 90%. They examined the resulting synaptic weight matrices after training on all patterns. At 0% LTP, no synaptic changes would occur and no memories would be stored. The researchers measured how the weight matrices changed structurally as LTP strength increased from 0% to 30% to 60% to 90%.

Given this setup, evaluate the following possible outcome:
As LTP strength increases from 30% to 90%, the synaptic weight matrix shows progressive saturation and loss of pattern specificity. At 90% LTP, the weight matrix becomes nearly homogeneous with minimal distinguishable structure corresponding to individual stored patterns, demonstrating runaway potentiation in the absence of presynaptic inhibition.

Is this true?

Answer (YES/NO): NO